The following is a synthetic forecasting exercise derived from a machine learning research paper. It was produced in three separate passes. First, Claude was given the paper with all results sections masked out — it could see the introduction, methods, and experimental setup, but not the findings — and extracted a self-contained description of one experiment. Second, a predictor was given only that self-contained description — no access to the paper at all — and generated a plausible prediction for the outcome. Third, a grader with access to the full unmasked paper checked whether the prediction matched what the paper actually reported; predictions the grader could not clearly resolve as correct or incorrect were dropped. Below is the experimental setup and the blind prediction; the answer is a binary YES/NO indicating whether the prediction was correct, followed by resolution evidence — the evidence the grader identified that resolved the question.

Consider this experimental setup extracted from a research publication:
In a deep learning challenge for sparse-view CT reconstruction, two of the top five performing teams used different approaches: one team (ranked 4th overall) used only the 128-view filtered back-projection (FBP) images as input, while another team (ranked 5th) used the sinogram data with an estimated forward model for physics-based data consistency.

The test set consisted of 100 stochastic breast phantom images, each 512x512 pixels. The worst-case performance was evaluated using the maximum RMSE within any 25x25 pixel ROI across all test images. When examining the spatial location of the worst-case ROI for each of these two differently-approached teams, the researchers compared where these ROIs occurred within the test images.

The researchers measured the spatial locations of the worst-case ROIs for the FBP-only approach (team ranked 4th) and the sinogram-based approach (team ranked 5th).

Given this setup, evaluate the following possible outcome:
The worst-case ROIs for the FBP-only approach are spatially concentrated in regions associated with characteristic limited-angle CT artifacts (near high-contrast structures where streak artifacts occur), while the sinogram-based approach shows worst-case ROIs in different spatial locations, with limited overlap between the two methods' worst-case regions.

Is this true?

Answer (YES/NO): NO